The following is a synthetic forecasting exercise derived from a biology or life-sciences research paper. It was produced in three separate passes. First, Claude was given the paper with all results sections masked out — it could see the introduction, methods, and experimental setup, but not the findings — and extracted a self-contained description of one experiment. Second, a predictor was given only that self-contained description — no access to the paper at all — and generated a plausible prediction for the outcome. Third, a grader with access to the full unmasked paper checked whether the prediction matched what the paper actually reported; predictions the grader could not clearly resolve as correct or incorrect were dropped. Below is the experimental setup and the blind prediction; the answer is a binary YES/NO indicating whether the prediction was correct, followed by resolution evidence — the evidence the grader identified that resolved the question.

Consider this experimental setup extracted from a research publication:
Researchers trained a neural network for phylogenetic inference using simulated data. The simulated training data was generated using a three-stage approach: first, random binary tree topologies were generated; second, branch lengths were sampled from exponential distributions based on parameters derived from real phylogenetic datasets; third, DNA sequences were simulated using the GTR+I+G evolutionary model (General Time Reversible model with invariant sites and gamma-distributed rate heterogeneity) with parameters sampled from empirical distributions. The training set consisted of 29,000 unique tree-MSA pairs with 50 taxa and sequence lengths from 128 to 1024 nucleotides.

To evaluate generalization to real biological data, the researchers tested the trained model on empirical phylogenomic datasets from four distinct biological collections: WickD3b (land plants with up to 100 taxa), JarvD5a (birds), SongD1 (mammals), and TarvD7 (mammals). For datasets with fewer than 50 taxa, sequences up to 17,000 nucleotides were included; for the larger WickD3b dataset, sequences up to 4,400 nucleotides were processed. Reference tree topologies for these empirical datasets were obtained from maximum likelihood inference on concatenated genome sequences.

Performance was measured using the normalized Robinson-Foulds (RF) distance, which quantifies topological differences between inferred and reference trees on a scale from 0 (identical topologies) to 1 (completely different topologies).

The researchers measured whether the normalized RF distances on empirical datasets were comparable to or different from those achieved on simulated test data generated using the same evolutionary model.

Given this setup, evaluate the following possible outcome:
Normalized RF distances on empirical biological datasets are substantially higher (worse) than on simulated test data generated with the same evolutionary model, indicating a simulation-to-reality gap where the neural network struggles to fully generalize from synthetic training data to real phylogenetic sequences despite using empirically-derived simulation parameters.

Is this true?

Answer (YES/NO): YES